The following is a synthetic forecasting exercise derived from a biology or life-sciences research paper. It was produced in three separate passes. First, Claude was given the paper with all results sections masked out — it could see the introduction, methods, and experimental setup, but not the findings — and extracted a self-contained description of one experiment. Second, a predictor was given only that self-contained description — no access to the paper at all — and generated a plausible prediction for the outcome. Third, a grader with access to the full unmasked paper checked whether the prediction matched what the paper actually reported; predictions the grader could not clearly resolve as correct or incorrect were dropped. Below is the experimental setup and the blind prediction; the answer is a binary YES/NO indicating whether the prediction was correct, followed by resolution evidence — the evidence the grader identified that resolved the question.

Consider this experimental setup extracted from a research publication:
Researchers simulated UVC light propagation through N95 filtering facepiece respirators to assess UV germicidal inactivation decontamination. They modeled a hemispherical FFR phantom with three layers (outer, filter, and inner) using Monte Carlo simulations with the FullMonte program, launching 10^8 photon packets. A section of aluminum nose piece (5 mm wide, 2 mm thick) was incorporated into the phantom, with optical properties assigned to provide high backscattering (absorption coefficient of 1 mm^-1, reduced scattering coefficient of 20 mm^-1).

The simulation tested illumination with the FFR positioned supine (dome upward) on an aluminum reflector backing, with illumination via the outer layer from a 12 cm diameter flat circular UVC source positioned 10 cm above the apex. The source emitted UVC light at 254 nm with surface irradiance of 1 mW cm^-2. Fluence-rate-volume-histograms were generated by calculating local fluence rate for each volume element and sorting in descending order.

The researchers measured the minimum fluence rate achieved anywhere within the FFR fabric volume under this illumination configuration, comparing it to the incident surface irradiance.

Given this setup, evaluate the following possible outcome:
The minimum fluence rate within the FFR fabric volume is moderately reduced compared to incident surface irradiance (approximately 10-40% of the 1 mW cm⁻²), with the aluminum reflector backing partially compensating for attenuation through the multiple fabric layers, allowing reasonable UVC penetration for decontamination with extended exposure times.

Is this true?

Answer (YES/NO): NO